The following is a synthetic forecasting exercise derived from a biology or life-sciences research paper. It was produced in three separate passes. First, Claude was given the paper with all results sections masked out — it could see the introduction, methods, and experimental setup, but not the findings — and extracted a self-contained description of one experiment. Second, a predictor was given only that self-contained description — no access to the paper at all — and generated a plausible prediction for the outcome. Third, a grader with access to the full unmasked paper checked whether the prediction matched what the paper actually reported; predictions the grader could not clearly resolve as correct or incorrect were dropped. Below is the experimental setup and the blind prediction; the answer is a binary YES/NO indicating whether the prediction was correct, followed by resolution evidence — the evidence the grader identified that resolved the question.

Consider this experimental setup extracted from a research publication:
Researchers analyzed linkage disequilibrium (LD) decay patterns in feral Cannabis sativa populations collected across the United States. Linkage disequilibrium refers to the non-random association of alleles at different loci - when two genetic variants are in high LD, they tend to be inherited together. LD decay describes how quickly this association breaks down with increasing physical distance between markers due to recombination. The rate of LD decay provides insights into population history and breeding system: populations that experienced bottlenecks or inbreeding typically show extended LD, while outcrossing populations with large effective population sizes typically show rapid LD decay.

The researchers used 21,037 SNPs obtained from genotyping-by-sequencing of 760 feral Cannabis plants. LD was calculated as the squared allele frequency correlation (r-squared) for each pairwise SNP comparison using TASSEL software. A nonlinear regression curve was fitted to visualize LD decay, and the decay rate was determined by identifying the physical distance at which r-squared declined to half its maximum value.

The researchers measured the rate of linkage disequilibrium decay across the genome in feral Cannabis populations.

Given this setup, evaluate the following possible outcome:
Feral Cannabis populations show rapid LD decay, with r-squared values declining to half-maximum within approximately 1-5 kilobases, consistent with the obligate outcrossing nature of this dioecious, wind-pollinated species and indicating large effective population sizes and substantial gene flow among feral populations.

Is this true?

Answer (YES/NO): NO